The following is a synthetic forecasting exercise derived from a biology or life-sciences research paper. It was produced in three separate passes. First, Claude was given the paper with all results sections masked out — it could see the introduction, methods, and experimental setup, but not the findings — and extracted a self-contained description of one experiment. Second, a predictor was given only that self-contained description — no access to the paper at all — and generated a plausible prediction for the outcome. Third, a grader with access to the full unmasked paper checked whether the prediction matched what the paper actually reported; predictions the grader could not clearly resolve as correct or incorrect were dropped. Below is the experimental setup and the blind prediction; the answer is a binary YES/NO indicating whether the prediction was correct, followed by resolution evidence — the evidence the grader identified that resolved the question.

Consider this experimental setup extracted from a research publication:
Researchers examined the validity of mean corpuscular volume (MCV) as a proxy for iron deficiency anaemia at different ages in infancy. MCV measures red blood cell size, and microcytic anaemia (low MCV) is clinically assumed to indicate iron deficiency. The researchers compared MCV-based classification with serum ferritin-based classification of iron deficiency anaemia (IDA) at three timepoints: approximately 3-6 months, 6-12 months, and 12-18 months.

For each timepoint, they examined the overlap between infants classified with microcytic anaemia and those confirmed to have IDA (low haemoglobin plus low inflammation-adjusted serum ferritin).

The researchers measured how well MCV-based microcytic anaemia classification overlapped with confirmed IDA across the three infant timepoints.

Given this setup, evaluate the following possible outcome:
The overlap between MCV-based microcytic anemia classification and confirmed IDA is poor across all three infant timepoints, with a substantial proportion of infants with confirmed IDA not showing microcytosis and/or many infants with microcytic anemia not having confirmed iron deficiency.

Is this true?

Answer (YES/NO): NO